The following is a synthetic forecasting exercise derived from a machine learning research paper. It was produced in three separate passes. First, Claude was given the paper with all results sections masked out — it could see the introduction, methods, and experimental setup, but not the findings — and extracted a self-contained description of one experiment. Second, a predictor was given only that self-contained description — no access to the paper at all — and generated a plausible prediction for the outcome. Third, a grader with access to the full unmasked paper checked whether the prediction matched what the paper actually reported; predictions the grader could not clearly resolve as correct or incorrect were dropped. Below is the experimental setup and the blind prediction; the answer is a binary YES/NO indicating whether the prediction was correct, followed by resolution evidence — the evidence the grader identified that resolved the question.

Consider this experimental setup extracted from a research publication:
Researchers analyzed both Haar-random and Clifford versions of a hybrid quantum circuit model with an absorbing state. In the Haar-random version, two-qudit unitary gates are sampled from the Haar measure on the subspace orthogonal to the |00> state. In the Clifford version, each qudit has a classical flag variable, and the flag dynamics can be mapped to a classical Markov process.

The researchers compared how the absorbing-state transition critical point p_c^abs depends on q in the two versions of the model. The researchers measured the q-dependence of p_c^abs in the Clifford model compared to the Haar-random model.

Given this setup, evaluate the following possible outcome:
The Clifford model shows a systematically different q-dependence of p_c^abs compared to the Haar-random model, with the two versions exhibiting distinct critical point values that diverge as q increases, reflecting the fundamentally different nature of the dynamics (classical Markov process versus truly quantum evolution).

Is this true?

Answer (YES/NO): NO